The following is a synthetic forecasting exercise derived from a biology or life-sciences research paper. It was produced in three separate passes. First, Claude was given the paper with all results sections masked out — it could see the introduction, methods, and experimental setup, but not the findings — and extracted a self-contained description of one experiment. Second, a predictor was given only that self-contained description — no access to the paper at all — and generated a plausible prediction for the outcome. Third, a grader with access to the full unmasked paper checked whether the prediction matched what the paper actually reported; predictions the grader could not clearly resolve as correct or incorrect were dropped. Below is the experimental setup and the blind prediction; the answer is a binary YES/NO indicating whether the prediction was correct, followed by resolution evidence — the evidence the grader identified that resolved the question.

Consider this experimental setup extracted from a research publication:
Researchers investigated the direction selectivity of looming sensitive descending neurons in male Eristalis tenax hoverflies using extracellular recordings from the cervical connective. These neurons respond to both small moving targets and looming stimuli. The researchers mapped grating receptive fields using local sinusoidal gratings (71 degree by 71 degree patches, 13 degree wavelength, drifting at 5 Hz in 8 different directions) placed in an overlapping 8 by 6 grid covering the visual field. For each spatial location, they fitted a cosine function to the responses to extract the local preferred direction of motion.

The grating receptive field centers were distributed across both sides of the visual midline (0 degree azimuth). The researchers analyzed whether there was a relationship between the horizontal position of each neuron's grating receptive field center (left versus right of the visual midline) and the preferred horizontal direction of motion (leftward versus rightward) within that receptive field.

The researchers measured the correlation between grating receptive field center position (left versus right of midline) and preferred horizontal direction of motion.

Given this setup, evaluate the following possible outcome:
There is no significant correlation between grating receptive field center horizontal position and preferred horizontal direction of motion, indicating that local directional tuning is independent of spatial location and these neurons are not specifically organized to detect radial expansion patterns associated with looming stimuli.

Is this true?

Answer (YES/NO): NO